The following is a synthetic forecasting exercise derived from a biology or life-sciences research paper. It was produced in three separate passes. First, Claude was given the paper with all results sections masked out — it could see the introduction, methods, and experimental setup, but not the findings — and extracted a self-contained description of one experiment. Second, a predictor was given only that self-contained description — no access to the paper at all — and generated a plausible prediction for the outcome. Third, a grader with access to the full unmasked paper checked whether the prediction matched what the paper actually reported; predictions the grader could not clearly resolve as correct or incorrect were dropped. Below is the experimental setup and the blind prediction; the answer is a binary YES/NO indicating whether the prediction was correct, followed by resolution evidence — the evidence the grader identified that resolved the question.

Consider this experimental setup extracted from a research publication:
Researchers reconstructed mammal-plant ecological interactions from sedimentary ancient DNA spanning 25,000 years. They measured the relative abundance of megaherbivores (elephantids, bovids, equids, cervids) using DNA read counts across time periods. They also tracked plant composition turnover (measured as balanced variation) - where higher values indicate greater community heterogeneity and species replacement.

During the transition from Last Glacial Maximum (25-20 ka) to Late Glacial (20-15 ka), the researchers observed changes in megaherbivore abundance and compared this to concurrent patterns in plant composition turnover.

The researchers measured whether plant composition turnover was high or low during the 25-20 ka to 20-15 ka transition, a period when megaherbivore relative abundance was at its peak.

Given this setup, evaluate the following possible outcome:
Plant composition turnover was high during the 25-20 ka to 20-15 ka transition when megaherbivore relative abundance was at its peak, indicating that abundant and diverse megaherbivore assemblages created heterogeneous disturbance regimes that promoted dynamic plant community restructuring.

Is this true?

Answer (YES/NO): NO